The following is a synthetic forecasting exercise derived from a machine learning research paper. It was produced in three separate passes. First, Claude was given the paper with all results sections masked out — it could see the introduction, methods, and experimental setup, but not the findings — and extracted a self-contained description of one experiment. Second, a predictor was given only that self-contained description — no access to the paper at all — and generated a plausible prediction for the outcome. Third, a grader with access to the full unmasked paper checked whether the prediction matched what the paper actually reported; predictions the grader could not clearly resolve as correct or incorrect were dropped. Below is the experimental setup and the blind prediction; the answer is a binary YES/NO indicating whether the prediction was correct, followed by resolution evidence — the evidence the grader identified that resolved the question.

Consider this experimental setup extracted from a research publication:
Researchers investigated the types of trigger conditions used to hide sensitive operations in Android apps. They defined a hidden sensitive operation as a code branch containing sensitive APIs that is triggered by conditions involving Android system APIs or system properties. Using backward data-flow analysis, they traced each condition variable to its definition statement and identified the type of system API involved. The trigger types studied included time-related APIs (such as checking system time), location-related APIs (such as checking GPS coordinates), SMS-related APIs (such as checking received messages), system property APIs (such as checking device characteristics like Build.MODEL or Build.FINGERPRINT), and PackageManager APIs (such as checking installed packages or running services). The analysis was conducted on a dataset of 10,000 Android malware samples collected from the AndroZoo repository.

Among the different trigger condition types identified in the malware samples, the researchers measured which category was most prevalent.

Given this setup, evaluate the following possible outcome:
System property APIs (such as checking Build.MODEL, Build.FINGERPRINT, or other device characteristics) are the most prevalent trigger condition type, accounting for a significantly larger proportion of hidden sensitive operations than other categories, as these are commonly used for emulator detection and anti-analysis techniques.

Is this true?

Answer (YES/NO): NO